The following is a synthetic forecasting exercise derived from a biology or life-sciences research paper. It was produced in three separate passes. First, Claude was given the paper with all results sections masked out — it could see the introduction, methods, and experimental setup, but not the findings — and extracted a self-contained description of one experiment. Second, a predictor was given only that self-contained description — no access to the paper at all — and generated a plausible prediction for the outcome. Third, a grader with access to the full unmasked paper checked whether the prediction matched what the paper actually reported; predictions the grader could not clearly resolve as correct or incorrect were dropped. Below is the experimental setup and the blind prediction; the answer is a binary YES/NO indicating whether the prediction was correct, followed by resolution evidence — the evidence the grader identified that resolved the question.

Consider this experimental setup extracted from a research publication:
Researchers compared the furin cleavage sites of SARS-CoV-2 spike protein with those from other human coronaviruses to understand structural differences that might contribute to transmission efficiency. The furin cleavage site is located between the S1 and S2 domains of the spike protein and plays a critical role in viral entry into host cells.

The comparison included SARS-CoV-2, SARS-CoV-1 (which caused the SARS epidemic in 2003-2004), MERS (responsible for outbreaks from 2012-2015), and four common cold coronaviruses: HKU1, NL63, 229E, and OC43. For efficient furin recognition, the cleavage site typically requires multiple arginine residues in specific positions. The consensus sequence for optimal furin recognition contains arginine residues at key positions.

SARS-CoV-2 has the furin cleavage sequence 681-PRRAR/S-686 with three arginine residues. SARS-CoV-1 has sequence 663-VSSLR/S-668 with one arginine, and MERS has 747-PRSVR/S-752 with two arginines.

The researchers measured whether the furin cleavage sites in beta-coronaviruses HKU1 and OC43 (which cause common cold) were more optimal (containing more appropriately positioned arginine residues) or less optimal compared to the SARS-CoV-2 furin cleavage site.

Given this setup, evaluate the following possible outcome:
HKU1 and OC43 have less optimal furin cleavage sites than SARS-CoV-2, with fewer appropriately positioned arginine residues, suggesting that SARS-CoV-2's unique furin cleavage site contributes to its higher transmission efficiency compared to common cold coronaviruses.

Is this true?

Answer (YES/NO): NO